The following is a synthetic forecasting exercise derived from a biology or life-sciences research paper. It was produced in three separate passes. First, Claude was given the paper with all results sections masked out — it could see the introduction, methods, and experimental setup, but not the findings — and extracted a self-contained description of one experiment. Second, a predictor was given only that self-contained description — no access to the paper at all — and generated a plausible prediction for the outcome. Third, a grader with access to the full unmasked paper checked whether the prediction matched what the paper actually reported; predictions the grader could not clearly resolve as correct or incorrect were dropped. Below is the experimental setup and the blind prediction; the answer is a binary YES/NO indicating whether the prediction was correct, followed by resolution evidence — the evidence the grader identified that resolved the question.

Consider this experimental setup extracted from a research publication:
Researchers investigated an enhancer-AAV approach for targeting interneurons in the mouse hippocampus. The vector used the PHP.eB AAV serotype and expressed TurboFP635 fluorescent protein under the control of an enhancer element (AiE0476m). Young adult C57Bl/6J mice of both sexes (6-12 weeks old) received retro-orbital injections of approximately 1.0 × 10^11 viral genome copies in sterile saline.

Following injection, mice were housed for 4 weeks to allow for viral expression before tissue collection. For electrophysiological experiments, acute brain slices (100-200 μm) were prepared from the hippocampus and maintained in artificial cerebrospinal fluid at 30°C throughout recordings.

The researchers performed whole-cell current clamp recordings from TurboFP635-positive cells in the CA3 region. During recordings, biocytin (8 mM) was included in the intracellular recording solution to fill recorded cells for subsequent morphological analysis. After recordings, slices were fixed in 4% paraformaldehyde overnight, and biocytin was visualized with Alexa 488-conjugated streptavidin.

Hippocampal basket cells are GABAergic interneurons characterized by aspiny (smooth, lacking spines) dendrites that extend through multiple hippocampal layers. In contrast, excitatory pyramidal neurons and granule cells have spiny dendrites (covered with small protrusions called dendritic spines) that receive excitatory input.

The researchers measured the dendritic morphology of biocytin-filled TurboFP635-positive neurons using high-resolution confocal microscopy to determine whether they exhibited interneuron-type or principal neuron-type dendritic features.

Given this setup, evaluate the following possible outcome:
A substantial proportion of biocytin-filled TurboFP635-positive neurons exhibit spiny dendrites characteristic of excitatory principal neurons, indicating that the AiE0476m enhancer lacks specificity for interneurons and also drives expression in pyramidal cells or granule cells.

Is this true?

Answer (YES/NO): NO